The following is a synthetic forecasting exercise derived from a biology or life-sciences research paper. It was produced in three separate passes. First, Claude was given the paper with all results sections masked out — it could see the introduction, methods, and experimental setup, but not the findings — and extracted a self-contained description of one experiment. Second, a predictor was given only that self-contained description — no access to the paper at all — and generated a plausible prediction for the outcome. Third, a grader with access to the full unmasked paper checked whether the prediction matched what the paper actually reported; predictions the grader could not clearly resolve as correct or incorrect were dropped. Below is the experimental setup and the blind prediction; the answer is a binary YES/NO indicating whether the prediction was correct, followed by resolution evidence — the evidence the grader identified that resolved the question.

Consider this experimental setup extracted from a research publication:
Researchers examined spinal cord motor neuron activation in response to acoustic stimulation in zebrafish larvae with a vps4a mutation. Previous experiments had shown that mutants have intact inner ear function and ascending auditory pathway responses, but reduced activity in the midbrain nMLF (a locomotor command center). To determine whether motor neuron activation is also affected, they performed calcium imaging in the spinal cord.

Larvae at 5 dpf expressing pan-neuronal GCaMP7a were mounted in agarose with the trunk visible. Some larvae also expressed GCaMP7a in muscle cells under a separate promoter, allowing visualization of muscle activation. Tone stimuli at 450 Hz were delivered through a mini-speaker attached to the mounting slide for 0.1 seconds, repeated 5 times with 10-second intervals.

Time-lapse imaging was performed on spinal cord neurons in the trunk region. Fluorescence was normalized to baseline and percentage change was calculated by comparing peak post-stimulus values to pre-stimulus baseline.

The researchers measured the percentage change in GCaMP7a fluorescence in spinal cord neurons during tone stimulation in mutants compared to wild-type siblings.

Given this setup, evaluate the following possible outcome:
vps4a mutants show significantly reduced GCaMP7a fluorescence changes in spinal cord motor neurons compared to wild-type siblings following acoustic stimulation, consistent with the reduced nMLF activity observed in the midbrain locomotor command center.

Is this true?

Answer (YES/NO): YES